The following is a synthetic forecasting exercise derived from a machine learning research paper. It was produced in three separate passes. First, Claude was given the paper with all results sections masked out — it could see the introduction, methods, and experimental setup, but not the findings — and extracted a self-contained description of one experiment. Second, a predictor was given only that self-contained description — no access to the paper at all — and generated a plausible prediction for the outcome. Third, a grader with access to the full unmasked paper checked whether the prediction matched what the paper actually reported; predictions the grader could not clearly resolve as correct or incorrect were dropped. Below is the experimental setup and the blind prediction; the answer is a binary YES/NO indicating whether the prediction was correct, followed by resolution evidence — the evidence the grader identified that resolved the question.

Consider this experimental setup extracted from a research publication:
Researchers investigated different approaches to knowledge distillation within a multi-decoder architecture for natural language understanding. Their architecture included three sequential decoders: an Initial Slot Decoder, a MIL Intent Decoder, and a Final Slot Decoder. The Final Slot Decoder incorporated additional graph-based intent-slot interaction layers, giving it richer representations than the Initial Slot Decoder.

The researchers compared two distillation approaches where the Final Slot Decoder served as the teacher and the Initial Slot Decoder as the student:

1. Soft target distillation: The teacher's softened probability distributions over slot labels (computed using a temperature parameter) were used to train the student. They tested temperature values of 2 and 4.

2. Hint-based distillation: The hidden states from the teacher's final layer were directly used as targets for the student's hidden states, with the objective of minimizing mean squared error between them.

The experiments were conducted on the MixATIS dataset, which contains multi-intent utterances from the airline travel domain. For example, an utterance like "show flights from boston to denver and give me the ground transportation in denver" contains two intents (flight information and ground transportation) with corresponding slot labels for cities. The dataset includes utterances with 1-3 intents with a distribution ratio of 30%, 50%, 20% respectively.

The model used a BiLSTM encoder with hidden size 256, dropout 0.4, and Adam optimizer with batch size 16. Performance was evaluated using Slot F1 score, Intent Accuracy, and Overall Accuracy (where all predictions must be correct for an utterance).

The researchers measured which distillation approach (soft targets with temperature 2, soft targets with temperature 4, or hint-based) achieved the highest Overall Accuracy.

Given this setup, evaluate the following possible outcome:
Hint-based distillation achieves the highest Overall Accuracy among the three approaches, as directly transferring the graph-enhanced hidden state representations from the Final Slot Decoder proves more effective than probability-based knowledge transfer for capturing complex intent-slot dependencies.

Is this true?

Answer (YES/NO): YES